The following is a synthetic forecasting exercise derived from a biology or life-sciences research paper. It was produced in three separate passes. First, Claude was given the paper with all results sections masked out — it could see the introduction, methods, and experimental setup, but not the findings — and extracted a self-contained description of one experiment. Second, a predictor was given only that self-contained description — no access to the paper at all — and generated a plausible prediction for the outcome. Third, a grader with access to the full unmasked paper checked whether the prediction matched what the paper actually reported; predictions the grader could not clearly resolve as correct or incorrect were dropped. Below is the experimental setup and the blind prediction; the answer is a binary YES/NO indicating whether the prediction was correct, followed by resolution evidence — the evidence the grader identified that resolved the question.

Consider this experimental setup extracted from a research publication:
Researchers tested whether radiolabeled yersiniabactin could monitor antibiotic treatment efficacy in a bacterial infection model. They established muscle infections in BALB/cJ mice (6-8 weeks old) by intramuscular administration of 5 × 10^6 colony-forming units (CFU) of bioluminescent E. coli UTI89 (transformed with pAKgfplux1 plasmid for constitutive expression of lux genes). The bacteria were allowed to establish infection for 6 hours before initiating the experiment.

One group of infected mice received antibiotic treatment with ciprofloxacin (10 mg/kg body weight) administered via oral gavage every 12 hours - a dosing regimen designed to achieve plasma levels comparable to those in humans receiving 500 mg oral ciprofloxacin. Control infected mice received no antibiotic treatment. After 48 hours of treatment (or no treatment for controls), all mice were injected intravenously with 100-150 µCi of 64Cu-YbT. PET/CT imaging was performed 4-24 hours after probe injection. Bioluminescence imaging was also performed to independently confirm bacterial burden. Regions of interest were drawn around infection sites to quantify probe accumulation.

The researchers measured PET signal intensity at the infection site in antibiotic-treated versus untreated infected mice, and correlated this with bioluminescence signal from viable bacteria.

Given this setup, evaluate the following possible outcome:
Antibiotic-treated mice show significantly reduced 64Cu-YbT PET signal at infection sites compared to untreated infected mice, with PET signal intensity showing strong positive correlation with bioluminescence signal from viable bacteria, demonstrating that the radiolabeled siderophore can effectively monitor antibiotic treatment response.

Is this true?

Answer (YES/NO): YES